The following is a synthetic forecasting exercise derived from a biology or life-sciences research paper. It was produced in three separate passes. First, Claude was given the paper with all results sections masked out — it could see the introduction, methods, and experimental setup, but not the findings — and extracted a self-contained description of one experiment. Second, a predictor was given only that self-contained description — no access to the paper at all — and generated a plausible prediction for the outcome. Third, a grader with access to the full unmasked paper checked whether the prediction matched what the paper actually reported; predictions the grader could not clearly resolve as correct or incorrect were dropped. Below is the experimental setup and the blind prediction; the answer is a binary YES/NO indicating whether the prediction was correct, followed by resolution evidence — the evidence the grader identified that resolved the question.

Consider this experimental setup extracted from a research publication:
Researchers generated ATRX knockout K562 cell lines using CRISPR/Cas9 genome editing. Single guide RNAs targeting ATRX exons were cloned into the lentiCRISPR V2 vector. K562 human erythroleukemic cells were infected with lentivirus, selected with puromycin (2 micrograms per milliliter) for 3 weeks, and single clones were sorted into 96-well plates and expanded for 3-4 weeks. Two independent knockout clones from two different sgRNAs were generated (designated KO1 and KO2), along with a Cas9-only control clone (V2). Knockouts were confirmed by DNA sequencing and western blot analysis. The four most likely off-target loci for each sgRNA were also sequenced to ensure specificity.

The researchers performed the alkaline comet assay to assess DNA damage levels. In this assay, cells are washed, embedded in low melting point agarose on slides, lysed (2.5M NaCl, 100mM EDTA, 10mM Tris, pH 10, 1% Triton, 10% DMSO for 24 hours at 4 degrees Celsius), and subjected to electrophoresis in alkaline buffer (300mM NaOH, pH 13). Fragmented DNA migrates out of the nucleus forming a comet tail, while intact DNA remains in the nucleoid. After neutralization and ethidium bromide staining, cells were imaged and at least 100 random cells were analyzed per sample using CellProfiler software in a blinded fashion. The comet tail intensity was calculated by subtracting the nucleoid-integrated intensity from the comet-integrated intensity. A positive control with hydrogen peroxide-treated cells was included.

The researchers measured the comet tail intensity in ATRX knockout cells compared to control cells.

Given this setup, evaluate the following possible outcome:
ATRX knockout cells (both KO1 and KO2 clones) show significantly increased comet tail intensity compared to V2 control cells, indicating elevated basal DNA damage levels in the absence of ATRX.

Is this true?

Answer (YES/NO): YES